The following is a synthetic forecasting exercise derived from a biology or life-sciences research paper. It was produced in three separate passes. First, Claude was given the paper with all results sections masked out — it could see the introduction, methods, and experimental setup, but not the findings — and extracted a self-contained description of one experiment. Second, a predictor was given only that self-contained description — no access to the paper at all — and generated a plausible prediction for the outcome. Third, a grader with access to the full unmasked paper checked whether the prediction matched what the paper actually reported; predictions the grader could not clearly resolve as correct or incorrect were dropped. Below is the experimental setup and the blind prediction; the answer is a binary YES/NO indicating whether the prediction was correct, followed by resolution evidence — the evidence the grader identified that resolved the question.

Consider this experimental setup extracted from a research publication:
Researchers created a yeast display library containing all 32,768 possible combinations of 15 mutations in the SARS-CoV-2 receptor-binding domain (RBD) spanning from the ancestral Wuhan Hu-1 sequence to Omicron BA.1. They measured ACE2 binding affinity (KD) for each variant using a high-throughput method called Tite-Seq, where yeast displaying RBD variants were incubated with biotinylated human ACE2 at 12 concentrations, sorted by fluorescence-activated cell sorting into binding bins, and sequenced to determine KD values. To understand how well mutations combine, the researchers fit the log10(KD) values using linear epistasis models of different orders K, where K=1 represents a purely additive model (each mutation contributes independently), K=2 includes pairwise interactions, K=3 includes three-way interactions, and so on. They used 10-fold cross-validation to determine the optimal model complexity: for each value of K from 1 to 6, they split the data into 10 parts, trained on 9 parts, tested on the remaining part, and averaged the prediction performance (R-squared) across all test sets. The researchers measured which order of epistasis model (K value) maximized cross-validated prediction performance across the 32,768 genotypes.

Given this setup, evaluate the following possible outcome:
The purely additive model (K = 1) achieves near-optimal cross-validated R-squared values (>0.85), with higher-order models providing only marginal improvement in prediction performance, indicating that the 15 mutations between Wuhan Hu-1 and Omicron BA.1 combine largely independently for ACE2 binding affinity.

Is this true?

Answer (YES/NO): NO